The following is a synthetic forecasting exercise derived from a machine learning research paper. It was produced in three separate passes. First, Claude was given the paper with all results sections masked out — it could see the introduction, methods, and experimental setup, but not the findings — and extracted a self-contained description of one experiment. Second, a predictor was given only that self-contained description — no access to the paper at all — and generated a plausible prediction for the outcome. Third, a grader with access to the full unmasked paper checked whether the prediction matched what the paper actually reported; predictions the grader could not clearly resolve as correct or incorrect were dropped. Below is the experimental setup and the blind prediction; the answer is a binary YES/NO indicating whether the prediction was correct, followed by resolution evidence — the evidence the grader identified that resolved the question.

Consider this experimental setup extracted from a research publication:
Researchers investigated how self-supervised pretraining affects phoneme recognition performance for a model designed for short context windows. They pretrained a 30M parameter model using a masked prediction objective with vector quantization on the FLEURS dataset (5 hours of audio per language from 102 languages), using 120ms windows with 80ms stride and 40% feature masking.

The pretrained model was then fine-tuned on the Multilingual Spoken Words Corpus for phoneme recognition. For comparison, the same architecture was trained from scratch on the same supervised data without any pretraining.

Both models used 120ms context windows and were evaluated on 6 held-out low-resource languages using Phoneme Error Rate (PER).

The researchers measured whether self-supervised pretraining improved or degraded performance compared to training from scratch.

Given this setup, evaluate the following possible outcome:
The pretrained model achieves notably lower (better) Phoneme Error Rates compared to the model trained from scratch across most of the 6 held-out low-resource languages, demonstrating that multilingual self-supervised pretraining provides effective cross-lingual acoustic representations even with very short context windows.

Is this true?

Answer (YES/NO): NO